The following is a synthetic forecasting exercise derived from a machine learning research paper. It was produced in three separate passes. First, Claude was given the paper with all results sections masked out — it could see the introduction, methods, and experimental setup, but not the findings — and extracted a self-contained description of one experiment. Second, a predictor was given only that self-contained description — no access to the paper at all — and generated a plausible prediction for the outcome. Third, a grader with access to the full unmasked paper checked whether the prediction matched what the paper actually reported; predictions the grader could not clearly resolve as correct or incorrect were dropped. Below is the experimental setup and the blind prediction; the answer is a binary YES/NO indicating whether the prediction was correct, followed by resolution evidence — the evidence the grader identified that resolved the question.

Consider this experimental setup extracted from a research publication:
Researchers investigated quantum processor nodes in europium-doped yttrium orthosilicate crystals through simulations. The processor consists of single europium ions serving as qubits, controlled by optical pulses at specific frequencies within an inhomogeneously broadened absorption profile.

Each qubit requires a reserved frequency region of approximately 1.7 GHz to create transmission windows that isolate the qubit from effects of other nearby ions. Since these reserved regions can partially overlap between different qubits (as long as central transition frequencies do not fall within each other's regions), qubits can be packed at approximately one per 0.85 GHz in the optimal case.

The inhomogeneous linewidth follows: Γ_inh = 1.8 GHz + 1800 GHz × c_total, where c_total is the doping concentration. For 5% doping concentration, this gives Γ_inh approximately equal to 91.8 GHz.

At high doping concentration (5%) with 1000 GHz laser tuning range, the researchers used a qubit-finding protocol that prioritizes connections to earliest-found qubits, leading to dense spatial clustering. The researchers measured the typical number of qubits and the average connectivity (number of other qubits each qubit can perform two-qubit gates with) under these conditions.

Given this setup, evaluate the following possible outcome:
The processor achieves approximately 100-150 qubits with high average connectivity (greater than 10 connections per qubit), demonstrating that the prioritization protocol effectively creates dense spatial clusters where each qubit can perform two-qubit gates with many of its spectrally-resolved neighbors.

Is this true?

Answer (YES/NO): NO